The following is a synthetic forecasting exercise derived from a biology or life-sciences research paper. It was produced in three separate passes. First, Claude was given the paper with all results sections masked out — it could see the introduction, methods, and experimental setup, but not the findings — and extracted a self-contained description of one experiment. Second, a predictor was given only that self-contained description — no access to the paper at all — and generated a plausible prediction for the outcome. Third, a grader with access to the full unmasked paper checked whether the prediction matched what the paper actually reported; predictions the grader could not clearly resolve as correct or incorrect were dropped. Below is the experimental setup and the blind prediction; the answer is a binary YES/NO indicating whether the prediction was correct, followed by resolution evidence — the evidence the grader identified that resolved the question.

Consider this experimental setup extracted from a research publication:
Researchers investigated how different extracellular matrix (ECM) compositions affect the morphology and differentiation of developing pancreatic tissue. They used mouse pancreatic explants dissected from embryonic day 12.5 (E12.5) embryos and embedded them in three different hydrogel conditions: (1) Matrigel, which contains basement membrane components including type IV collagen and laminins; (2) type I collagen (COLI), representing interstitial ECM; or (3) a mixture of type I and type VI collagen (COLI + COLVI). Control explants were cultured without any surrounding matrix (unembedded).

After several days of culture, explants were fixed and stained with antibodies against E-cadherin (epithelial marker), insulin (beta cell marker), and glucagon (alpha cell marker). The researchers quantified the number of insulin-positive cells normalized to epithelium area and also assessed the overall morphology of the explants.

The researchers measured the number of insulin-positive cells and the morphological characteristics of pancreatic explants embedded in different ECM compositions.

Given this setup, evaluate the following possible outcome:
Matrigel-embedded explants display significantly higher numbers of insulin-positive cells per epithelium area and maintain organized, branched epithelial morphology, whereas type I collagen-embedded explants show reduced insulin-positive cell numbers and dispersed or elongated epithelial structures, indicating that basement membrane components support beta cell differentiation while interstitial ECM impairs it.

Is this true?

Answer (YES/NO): NO